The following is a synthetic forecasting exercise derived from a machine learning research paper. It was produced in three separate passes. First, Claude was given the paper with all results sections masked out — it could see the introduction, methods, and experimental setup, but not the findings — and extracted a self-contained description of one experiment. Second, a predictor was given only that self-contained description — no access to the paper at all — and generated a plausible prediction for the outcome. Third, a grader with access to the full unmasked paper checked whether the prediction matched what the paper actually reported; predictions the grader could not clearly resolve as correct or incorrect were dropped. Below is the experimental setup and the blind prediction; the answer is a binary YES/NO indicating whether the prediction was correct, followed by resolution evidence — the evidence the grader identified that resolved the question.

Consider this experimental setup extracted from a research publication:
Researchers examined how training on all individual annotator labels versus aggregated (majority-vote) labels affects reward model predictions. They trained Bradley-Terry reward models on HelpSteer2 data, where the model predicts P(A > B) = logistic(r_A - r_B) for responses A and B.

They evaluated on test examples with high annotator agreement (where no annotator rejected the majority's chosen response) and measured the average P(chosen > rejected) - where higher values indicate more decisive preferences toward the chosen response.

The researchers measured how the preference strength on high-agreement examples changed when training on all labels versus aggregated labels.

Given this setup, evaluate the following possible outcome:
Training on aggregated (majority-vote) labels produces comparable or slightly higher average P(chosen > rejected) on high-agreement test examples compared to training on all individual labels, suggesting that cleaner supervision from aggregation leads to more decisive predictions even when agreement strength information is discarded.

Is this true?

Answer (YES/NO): YES